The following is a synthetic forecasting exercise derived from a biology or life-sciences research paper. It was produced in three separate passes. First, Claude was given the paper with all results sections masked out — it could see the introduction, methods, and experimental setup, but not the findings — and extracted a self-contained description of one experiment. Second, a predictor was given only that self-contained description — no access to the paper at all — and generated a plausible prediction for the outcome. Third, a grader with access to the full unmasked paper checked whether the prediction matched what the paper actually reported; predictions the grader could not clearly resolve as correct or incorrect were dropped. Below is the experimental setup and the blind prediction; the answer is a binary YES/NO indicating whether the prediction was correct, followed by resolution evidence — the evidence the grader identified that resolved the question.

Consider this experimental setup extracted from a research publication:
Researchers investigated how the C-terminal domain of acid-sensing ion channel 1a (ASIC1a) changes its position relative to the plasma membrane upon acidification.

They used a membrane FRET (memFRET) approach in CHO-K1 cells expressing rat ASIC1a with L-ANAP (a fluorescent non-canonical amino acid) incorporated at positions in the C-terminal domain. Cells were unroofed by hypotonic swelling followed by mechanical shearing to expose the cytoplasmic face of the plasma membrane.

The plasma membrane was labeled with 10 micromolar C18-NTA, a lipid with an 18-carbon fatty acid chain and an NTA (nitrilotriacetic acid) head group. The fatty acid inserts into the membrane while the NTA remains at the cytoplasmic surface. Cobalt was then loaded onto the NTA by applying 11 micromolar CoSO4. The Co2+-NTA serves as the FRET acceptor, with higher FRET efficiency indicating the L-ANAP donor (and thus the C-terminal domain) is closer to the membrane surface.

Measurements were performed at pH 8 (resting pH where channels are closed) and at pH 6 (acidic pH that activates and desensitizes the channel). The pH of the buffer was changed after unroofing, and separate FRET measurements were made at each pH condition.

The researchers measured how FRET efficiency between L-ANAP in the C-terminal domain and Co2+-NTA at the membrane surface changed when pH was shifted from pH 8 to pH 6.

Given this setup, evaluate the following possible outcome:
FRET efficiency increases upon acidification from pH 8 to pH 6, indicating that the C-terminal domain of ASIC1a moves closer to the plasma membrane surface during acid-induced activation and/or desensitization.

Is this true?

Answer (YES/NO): NO